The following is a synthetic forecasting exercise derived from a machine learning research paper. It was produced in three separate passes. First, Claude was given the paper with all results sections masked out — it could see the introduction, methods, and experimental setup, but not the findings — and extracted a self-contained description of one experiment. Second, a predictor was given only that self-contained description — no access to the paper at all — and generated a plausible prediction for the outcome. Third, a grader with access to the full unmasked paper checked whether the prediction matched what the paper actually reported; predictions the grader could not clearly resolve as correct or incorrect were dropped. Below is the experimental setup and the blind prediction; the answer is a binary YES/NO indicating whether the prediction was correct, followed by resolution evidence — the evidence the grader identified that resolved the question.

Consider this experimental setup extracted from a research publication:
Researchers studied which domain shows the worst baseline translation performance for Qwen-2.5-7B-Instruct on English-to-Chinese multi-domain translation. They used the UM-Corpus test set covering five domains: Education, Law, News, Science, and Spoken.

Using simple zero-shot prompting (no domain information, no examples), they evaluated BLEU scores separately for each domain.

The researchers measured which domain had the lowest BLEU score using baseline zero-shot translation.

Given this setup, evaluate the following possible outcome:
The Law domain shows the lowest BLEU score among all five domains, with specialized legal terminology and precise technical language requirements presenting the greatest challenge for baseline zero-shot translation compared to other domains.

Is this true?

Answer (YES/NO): NO